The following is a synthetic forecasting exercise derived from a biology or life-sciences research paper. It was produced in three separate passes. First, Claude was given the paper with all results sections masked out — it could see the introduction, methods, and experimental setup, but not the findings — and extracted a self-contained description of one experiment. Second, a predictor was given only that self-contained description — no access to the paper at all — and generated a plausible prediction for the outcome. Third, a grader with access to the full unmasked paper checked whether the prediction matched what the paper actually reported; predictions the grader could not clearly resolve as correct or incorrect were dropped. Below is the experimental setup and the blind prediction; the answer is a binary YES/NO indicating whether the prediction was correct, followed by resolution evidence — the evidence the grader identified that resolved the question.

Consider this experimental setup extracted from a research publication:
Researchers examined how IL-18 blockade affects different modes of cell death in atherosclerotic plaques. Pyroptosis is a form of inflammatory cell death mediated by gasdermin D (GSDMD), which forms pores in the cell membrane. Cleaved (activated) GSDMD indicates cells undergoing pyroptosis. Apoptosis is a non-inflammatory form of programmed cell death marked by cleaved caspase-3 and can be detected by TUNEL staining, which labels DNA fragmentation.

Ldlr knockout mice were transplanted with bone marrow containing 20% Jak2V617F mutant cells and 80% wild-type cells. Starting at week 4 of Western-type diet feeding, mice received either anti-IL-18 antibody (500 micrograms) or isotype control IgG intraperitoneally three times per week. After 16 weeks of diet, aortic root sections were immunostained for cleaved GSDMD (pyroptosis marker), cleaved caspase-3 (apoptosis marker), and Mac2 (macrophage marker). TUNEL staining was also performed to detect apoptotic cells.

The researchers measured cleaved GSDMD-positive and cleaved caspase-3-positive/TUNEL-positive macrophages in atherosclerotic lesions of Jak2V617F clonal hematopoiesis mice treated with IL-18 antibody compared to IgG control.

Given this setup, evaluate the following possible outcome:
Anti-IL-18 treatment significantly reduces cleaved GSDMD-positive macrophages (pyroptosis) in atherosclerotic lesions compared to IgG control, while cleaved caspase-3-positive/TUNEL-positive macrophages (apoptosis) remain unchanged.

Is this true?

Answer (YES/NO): NO